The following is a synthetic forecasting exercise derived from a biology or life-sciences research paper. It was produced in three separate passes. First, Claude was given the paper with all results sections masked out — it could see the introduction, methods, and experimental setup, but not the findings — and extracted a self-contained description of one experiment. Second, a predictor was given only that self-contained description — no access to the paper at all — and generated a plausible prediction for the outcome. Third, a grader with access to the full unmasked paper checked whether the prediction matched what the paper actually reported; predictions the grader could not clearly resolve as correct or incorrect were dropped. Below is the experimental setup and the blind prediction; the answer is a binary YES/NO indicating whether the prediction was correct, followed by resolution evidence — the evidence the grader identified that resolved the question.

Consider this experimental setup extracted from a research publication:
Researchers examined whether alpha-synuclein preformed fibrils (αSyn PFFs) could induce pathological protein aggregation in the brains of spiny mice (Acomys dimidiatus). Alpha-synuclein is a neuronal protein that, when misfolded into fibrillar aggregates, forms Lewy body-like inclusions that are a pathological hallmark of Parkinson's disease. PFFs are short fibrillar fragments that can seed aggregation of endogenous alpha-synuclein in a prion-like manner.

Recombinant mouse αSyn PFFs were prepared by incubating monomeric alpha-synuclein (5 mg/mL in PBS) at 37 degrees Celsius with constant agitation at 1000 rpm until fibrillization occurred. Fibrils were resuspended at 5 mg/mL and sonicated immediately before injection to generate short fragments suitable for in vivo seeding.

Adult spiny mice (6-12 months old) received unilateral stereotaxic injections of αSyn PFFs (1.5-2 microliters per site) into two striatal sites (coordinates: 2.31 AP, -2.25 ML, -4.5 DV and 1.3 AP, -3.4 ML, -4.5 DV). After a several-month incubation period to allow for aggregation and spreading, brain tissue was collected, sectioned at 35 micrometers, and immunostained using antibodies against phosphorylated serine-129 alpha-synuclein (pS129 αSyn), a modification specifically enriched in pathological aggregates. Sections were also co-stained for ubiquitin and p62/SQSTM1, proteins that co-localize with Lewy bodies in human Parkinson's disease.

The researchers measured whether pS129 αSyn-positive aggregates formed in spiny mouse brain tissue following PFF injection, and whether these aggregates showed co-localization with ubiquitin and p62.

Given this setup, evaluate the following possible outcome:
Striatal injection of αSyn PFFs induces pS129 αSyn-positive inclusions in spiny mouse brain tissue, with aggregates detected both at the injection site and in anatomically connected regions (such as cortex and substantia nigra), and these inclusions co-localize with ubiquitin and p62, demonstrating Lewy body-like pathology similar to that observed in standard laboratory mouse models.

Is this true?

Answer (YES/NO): YES